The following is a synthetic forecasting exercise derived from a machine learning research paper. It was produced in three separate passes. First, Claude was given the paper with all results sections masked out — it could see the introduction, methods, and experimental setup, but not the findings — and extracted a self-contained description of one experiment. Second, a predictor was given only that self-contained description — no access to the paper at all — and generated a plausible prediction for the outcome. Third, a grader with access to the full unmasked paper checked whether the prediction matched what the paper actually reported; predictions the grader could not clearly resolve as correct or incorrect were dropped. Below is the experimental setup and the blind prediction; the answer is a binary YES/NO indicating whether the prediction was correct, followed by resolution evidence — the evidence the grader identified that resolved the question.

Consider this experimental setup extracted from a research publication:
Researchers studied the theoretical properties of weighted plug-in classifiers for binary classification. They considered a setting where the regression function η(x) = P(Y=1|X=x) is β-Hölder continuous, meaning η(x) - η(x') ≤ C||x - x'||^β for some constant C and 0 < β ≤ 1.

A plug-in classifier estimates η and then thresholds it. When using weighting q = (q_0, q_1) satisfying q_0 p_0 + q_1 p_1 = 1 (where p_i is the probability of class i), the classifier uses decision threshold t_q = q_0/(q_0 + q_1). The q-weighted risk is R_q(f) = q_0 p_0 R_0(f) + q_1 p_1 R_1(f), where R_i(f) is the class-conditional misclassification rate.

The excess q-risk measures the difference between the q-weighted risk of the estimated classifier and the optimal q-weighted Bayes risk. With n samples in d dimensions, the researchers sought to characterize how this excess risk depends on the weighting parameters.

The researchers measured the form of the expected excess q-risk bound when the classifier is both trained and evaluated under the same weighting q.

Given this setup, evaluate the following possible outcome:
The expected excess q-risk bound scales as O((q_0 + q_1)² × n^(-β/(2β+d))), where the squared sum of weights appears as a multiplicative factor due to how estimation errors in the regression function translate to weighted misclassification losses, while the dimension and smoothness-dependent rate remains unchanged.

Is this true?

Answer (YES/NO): NO